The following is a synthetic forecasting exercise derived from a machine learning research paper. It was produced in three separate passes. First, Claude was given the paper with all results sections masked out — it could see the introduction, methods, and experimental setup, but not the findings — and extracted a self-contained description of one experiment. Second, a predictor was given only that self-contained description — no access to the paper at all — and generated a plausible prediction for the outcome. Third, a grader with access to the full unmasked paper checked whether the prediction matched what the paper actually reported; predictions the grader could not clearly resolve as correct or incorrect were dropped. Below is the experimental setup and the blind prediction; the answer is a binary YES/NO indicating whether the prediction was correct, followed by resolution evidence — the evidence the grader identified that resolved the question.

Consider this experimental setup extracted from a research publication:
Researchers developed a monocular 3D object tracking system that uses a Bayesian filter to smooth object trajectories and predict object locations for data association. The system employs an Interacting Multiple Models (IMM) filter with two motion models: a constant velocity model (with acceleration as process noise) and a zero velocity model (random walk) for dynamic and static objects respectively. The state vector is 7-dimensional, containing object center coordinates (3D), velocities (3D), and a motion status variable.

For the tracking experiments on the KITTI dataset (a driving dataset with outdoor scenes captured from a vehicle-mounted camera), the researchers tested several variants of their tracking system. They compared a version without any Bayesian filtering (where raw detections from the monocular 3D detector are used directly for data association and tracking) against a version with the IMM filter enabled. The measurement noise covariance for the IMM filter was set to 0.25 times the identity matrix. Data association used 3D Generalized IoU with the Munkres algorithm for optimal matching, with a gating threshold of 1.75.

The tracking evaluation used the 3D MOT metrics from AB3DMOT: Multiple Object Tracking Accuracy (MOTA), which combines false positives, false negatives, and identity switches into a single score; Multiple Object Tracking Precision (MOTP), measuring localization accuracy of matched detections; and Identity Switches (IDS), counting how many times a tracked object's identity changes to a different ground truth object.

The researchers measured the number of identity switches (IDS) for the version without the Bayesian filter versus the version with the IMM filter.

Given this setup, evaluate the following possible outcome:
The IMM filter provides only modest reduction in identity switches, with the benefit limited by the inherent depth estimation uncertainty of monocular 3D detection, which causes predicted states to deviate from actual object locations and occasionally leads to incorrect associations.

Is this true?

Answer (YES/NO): NO